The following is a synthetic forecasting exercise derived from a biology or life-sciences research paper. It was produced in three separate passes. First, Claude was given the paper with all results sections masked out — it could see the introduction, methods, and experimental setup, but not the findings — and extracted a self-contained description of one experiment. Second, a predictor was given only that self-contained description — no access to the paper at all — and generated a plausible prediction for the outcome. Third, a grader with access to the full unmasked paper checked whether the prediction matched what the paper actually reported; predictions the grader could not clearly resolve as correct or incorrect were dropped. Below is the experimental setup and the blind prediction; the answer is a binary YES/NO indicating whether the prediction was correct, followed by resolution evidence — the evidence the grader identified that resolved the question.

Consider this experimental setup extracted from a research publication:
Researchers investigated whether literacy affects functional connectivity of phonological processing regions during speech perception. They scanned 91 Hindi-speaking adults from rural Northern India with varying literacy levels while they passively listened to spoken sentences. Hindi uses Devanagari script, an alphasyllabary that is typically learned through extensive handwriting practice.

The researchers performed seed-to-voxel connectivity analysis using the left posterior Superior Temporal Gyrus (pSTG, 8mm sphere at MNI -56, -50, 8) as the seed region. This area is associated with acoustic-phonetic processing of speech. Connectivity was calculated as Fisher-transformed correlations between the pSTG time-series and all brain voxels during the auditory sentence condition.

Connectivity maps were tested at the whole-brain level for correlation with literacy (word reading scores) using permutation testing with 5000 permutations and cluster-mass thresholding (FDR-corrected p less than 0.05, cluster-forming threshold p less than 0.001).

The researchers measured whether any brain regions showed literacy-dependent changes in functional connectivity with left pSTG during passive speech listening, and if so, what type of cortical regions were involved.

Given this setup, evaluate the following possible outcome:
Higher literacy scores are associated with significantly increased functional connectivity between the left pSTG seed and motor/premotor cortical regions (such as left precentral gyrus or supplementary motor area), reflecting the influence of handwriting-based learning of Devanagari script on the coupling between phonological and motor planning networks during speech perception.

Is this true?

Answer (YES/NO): YES